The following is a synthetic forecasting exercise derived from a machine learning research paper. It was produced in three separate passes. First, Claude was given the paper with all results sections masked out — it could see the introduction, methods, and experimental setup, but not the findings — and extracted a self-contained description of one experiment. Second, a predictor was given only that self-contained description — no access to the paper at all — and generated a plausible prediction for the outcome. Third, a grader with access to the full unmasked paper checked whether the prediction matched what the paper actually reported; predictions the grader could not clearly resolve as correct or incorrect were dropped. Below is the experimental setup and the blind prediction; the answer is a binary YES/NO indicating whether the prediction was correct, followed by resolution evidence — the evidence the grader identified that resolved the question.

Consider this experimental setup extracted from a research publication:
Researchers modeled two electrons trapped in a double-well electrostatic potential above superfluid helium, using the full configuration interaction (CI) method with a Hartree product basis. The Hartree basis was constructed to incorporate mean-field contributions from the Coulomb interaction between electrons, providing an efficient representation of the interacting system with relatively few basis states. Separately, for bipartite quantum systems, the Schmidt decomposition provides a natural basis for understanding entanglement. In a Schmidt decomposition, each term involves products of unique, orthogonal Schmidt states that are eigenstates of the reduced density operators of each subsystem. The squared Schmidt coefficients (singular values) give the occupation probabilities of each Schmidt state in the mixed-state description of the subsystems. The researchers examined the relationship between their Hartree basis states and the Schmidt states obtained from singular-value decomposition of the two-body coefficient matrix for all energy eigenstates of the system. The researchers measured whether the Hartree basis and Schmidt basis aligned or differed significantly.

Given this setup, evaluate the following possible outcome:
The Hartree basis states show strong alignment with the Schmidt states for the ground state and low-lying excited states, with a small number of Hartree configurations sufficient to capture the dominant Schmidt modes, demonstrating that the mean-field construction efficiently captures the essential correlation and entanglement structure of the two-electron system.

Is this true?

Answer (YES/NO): NO